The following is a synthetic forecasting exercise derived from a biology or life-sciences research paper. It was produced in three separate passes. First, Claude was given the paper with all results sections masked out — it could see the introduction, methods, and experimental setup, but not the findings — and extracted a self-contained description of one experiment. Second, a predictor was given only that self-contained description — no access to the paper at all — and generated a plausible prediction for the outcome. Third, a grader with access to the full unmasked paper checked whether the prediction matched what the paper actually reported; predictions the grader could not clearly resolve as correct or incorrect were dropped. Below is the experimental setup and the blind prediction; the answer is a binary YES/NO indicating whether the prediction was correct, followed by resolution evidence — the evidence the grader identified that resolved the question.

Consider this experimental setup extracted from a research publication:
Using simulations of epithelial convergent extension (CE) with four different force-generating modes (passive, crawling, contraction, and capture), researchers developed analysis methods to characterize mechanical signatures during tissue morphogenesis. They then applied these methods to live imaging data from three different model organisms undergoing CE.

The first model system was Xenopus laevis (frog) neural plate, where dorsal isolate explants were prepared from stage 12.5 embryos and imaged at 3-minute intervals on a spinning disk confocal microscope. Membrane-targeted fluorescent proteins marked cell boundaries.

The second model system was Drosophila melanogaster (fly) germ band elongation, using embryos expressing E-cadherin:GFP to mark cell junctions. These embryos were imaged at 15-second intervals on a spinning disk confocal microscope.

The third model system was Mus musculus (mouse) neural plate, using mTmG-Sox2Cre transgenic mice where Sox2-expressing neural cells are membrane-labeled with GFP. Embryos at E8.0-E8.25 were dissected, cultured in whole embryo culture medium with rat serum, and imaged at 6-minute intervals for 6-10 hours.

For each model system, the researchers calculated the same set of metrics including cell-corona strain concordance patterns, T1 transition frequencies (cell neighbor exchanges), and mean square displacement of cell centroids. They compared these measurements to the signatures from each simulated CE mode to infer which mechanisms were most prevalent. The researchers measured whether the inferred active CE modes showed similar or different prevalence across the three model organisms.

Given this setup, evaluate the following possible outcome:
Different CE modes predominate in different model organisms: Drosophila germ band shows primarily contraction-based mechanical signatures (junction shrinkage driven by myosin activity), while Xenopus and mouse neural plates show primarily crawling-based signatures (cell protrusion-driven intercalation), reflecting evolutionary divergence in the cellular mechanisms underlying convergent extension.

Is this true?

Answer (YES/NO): NO